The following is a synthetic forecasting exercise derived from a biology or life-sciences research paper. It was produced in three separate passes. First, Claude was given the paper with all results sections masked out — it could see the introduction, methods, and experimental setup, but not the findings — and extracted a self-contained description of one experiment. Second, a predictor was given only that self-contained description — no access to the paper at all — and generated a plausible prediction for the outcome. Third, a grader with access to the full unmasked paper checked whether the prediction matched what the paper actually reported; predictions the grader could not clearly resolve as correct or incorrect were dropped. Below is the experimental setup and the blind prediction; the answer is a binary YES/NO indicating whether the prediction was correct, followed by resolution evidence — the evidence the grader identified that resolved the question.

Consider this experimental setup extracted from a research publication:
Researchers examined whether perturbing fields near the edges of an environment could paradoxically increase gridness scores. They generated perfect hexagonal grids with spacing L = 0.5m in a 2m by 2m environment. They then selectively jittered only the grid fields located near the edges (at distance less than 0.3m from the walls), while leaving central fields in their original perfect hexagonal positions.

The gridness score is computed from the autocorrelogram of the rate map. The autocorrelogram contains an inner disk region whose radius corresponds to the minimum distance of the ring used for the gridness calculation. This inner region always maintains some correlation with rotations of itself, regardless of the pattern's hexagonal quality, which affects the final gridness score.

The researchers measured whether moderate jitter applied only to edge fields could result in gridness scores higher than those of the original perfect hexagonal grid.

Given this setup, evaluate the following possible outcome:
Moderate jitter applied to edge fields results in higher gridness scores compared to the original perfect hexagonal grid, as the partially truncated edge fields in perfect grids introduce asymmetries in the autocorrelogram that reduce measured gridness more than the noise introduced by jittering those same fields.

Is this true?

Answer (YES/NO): NO